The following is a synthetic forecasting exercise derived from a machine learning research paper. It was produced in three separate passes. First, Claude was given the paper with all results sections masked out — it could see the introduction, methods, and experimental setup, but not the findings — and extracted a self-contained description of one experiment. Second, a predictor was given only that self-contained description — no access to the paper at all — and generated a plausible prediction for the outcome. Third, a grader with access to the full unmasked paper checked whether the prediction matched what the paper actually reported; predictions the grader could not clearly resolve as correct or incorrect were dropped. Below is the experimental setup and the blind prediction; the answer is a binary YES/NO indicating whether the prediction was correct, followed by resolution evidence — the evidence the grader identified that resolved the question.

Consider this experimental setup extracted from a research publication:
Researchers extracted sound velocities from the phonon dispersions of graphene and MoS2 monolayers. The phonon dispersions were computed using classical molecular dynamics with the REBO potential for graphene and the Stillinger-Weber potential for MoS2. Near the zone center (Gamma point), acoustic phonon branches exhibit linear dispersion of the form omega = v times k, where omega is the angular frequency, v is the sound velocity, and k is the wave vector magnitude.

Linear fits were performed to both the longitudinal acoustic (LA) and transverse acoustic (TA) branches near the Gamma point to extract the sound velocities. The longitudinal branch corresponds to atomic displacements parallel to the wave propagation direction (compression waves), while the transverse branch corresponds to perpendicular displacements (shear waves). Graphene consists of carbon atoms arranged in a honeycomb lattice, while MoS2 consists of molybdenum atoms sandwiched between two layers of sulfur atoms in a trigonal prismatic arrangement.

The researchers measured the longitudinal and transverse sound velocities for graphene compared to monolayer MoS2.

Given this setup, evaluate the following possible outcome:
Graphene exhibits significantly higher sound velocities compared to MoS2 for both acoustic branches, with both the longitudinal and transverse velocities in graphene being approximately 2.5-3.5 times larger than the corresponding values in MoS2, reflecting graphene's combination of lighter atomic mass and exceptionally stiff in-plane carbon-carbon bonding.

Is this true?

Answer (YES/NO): NO